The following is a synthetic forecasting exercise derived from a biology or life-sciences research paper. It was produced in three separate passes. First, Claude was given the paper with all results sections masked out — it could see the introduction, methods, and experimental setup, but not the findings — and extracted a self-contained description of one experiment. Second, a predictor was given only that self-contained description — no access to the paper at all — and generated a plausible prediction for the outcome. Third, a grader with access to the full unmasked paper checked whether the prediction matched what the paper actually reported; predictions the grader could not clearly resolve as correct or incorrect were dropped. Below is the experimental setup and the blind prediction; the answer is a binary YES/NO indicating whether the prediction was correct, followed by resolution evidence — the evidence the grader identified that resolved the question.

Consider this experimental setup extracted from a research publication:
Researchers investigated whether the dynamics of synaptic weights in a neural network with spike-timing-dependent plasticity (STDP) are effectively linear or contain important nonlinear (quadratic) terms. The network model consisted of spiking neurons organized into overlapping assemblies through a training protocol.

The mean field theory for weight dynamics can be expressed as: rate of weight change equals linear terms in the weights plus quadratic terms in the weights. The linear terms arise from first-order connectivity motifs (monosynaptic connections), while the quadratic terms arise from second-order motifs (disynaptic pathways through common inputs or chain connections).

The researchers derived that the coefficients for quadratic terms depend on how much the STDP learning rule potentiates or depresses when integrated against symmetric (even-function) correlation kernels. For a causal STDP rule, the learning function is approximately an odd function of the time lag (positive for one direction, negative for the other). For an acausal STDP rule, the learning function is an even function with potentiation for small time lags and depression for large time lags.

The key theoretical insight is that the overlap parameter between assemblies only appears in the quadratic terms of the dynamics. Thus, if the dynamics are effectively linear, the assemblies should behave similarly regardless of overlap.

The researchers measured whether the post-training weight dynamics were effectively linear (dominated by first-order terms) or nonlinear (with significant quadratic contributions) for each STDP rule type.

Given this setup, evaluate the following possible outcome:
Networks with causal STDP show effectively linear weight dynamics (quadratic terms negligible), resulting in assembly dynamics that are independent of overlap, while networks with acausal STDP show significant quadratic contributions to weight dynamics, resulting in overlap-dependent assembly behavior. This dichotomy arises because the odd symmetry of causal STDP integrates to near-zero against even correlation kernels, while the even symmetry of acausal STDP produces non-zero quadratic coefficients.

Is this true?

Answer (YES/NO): YES